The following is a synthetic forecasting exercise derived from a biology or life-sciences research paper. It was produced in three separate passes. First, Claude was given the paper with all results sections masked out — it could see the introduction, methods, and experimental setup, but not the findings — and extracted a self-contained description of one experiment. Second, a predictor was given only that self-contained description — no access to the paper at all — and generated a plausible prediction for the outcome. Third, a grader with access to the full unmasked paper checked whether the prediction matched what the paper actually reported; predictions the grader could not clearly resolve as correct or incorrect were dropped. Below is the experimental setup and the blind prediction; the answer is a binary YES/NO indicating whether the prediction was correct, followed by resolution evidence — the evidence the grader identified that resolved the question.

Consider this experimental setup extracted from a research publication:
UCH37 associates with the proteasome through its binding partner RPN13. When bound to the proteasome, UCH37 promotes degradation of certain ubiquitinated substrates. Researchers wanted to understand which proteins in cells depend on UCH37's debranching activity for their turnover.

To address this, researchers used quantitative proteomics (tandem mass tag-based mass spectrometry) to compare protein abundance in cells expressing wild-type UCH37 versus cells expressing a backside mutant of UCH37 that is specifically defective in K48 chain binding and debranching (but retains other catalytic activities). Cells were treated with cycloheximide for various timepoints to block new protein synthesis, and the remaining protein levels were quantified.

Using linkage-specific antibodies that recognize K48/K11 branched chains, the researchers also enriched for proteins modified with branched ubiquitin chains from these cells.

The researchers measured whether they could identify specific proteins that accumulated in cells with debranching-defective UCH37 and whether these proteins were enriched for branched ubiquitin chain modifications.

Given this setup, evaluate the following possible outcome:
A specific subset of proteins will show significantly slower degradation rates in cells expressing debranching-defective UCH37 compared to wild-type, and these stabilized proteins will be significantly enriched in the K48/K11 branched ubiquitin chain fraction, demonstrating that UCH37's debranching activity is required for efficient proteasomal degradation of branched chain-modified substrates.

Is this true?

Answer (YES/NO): NO